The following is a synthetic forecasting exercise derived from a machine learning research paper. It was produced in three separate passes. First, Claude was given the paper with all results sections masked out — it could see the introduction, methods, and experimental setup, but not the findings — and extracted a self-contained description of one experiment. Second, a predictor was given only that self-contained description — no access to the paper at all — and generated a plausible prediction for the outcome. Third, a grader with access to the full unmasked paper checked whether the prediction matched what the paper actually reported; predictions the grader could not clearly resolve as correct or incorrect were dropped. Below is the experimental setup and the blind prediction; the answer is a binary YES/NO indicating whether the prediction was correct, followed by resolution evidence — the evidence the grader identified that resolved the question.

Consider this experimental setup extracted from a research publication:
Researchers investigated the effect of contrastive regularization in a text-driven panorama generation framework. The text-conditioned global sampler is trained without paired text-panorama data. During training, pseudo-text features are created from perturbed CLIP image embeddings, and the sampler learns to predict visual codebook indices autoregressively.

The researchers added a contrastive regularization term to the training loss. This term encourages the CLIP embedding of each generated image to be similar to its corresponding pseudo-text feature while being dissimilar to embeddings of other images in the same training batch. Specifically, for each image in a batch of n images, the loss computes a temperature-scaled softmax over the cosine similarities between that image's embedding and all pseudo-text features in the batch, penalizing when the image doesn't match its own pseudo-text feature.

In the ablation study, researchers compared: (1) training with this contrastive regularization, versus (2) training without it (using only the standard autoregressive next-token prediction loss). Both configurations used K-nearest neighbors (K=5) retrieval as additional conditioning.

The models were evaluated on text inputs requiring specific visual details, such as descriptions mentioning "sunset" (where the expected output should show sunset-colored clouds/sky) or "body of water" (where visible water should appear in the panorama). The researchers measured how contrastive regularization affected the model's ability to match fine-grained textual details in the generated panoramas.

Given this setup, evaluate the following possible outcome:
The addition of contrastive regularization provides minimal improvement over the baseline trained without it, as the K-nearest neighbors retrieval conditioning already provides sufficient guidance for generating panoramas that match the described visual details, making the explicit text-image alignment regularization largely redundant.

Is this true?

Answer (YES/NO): NO